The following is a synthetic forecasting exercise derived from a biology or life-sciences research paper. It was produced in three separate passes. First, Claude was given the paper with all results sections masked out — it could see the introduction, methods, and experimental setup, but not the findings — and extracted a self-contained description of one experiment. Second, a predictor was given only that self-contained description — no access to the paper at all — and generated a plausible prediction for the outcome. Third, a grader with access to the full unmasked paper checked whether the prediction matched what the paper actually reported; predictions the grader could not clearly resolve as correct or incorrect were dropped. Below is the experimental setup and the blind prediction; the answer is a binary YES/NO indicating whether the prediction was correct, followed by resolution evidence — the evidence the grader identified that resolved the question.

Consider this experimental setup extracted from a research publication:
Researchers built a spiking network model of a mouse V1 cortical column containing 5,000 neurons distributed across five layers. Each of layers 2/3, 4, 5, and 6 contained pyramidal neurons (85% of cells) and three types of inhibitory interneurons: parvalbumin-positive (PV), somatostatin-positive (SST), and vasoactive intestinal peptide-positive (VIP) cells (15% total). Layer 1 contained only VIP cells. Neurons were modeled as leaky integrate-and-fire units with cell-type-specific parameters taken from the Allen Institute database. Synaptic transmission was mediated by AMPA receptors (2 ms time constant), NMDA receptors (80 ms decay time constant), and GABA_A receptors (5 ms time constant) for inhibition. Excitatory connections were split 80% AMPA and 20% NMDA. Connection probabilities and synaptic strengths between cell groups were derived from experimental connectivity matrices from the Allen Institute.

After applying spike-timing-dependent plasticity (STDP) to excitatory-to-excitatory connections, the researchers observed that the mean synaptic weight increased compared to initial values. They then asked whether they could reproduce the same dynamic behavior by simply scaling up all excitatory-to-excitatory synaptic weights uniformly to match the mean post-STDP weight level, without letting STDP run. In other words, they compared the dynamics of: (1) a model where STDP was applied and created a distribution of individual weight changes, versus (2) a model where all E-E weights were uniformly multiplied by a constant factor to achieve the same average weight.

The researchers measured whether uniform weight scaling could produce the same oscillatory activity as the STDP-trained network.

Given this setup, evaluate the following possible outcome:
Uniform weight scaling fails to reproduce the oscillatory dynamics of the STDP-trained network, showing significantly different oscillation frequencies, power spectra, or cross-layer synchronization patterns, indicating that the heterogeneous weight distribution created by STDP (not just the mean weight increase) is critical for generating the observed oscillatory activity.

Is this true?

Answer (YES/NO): YES